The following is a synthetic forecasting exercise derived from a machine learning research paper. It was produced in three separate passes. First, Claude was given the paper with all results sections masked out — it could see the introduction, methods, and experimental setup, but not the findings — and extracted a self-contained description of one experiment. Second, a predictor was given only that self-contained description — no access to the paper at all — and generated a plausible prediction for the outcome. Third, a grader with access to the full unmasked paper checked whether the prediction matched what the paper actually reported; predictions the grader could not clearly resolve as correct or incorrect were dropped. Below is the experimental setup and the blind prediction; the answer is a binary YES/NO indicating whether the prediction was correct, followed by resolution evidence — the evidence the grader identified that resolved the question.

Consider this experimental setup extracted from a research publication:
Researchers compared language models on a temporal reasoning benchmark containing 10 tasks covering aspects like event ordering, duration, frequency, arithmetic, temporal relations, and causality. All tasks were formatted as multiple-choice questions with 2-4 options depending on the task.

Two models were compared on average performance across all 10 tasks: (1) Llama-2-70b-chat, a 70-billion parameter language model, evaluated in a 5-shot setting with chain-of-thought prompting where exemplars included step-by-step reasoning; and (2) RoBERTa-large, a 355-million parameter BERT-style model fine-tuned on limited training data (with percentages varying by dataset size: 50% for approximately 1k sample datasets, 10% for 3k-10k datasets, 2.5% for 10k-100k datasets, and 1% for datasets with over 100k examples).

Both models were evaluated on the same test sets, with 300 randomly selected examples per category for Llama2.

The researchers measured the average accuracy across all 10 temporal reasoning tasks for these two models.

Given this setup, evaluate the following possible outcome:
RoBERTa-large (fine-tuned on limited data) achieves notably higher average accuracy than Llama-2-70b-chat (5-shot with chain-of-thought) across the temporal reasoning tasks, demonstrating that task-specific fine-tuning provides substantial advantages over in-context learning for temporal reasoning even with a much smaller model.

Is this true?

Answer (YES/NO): NO